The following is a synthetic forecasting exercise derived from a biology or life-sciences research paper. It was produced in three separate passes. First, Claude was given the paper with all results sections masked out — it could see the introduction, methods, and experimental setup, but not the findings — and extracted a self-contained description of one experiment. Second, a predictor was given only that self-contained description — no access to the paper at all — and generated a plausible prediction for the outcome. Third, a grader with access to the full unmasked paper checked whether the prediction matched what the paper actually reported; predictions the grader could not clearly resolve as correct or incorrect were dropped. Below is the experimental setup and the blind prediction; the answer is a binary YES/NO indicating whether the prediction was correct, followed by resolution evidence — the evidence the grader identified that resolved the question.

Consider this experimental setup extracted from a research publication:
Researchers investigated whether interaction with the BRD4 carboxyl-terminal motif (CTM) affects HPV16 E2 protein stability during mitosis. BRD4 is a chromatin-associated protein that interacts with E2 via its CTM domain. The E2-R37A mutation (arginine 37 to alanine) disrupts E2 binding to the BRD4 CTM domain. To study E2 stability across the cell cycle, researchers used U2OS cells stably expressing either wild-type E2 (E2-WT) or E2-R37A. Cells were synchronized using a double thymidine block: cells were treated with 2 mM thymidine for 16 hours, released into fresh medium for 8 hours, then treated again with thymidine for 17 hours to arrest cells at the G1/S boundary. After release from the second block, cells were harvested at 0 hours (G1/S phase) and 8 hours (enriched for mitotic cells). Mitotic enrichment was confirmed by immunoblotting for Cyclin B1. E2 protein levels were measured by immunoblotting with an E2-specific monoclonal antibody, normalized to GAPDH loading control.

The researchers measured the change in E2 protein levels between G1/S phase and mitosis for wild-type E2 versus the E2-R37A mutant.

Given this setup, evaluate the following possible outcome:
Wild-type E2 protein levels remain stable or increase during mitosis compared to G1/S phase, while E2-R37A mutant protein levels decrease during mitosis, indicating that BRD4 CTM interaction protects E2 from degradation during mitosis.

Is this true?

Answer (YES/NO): NO